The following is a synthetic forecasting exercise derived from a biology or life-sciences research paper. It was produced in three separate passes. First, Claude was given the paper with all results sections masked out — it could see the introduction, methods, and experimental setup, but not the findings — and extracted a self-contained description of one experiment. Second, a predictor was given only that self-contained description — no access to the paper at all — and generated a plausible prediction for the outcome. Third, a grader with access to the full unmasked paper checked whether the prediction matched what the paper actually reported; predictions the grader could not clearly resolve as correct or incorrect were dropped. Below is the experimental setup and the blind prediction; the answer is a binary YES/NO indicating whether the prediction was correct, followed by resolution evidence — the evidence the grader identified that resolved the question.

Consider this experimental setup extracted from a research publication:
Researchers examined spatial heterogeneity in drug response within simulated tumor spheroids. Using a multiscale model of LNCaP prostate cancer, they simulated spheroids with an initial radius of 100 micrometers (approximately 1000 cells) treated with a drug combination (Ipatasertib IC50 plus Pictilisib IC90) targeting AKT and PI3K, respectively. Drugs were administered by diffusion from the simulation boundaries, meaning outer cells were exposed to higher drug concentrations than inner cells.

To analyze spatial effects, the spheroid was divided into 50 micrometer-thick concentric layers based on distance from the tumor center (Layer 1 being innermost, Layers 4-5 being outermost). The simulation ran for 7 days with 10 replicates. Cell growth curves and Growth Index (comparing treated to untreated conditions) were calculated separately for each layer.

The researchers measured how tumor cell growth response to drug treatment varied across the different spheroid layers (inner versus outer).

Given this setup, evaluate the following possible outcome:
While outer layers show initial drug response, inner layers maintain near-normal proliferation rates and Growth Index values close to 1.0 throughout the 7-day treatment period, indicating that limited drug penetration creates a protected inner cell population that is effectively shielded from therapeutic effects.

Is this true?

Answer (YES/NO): NO